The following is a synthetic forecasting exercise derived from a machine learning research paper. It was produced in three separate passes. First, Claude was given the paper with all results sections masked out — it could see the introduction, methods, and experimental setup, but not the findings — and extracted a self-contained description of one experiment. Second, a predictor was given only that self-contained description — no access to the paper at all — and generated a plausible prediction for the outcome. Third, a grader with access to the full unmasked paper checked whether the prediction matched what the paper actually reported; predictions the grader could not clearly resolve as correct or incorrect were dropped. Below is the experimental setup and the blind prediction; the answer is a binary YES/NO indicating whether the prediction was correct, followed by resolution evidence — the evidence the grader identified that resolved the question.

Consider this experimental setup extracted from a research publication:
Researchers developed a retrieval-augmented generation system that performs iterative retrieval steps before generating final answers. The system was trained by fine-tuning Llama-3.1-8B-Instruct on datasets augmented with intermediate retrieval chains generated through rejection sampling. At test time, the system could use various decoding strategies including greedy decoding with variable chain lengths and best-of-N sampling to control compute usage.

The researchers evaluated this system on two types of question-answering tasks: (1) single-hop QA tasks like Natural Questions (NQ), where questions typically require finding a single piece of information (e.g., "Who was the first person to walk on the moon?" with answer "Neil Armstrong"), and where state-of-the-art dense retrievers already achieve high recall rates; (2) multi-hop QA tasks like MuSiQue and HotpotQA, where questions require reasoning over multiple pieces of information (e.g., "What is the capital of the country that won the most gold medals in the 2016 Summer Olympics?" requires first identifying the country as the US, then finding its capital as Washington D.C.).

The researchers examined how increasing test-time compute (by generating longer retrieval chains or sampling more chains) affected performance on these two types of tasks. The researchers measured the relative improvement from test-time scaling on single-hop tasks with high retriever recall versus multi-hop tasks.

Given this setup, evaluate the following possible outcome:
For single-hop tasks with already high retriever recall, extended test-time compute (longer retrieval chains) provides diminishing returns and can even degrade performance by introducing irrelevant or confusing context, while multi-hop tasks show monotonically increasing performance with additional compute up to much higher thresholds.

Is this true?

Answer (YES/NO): NO